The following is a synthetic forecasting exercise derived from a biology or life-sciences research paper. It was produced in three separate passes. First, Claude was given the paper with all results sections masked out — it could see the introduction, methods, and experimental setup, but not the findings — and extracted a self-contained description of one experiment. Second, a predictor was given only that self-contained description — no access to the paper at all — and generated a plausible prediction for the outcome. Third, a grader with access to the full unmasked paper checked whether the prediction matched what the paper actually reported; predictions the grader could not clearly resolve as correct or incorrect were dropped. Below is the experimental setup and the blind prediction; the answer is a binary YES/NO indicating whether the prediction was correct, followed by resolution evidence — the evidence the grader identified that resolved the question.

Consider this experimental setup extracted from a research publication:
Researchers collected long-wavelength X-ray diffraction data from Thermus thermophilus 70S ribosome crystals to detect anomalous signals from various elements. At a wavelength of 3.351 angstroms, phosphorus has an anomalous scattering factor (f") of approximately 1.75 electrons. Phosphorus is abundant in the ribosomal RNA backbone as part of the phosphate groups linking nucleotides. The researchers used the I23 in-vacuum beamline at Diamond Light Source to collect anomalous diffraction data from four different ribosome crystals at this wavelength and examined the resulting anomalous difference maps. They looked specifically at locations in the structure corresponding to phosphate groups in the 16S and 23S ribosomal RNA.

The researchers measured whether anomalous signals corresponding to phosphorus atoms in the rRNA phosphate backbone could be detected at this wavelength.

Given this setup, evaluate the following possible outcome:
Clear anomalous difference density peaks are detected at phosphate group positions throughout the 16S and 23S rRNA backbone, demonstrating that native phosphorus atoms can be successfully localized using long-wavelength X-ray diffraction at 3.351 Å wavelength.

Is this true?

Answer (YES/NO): NO